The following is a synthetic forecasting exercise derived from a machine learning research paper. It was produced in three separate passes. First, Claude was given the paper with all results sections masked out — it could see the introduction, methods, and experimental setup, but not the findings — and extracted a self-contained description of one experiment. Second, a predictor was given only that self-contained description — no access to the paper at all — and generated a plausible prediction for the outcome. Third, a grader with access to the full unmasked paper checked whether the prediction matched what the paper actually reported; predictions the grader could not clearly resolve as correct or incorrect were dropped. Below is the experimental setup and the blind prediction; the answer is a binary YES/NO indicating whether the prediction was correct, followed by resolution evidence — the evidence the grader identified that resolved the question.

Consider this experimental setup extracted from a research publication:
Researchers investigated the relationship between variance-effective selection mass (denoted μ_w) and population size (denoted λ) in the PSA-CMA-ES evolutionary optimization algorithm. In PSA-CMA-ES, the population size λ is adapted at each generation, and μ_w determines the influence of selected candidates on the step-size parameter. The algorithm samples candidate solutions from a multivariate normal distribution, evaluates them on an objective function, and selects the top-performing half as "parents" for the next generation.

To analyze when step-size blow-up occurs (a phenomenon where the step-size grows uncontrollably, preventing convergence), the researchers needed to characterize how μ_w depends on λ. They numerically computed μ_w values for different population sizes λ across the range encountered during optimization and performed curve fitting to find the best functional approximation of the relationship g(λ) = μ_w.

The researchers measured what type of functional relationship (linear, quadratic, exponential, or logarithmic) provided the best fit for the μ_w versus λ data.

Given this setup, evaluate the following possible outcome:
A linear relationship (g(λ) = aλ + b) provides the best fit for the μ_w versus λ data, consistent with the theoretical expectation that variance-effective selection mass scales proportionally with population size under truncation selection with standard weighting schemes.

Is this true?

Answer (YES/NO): YES